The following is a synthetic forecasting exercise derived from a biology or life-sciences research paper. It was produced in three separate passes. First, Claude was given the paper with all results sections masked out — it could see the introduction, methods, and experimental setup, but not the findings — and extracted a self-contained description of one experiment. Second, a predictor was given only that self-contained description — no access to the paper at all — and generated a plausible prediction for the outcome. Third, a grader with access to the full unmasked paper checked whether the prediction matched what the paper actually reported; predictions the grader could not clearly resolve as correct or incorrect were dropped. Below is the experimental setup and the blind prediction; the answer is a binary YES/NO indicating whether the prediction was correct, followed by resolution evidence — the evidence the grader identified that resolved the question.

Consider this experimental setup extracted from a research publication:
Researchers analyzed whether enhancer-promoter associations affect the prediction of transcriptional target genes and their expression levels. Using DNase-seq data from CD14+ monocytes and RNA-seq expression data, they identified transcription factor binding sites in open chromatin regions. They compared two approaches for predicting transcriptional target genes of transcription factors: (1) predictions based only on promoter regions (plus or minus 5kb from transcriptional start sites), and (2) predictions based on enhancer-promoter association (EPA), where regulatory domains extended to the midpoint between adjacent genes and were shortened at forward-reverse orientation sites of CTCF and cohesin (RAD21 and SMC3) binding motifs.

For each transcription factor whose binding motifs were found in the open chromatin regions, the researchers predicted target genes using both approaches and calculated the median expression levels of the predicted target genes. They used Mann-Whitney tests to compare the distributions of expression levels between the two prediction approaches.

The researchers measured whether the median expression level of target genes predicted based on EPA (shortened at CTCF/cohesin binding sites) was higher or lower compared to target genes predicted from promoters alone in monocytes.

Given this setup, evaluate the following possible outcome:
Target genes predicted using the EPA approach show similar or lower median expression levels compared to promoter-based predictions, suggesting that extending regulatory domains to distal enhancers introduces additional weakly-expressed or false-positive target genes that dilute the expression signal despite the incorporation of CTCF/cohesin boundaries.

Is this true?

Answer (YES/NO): NO